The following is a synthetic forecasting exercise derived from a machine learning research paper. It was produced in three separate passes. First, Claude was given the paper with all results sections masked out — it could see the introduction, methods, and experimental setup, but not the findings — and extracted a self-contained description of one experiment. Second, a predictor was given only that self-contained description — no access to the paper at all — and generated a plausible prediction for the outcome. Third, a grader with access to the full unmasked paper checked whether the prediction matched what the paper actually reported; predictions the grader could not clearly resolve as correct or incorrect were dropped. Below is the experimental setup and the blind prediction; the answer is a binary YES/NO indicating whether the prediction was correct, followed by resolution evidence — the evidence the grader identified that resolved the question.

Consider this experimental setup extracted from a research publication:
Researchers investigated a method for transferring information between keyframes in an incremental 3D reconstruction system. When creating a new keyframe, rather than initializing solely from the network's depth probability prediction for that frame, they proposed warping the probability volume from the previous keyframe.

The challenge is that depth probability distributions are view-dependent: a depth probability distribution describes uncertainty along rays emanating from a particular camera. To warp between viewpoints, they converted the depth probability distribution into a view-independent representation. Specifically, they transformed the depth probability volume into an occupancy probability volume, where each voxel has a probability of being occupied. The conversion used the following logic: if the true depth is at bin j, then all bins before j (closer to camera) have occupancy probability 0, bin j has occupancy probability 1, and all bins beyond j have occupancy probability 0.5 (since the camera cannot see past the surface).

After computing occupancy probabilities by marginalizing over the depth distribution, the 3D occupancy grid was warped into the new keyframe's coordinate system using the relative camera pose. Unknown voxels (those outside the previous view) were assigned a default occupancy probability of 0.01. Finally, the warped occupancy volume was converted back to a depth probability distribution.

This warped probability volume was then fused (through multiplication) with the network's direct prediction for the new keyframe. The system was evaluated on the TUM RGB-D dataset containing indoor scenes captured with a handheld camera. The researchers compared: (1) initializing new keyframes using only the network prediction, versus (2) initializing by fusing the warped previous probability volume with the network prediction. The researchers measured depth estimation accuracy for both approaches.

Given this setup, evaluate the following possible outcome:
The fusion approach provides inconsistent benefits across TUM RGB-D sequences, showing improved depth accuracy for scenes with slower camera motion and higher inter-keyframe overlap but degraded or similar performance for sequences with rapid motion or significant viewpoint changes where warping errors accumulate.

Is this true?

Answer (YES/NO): NO